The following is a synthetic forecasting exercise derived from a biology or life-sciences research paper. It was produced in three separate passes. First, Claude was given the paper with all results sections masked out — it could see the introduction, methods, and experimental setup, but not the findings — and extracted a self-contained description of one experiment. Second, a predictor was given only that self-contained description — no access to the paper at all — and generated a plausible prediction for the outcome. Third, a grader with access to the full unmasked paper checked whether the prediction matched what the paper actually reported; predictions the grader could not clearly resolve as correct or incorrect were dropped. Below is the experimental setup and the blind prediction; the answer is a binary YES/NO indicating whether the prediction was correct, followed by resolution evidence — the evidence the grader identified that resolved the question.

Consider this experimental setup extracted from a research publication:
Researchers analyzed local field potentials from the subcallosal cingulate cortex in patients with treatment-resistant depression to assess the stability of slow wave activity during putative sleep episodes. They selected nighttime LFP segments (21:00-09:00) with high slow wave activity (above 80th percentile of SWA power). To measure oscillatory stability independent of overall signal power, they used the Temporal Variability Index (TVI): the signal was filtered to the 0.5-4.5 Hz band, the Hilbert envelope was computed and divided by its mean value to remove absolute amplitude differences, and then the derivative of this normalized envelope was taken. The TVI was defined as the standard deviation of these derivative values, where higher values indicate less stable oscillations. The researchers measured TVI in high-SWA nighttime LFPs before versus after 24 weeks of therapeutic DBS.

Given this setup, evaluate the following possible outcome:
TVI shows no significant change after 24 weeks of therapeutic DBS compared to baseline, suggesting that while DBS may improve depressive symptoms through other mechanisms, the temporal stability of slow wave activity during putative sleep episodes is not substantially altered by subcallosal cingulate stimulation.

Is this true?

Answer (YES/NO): YES